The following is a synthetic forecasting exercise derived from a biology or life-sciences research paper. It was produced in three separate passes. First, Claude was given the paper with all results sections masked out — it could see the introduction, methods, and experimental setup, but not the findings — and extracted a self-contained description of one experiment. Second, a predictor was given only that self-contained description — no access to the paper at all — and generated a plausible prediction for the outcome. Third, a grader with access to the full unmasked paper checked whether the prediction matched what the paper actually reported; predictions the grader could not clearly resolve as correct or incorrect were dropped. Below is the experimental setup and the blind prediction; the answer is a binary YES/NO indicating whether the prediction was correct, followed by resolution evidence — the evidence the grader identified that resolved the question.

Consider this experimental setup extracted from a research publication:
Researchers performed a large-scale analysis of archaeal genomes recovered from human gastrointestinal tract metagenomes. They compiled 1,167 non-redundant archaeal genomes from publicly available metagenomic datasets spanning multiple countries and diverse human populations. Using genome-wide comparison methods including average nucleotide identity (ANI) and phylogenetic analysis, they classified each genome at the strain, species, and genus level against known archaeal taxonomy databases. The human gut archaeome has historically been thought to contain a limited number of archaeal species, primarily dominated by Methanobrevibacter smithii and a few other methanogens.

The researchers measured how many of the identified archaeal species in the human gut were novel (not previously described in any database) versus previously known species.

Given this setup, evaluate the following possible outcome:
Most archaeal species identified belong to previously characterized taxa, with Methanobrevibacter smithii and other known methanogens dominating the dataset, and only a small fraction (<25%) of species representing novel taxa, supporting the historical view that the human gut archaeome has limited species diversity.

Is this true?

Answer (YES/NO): NO